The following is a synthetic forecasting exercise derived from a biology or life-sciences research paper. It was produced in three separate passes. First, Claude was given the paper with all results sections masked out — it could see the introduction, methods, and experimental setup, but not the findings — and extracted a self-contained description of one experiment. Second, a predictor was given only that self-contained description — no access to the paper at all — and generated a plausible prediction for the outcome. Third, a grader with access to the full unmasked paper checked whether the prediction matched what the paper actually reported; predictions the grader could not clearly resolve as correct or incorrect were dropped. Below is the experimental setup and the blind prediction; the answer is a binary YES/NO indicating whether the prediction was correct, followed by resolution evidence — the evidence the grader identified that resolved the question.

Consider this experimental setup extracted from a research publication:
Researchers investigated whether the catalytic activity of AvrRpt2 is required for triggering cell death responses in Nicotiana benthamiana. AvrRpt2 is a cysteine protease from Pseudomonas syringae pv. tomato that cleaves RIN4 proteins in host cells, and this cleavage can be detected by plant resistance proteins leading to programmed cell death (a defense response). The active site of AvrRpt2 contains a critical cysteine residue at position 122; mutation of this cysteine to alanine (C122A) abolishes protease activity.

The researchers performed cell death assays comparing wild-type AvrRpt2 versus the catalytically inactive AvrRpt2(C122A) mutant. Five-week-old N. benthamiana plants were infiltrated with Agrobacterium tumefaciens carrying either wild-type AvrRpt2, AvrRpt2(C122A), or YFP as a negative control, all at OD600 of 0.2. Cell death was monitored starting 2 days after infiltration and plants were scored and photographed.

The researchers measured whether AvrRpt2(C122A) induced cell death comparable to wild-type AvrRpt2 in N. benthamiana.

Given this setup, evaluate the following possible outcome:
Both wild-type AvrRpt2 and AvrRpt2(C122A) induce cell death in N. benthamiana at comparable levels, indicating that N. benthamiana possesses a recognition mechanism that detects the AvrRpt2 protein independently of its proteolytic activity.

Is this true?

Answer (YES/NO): NO